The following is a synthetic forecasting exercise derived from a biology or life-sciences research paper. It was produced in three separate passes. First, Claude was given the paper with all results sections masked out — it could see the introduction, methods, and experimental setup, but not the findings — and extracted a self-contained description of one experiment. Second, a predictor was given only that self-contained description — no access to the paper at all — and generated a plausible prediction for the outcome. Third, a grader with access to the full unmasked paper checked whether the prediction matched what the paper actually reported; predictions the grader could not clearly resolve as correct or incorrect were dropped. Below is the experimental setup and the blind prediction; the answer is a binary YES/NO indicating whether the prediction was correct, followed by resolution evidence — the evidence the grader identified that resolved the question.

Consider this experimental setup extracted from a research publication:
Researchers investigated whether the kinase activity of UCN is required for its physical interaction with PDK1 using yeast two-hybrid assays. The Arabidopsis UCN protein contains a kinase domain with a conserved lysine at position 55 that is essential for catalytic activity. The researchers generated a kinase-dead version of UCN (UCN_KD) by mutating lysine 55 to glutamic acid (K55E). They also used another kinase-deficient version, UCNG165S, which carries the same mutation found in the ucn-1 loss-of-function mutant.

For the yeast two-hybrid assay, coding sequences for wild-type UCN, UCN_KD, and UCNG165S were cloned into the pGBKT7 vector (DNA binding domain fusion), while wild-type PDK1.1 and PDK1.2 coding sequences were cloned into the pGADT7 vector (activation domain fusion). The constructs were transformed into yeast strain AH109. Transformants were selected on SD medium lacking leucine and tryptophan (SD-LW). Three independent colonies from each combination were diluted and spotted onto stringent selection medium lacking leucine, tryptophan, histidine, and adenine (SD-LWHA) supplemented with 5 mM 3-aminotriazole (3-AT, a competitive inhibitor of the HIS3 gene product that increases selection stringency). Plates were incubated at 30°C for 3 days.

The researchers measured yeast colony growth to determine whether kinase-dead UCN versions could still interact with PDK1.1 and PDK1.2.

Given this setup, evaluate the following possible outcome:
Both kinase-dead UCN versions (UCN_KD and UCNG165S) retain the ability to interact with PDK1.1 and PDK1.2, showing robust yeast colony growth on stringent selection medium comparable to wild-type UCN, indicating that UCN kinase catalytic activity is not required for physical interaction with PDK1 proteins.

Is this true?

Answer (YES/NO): NO